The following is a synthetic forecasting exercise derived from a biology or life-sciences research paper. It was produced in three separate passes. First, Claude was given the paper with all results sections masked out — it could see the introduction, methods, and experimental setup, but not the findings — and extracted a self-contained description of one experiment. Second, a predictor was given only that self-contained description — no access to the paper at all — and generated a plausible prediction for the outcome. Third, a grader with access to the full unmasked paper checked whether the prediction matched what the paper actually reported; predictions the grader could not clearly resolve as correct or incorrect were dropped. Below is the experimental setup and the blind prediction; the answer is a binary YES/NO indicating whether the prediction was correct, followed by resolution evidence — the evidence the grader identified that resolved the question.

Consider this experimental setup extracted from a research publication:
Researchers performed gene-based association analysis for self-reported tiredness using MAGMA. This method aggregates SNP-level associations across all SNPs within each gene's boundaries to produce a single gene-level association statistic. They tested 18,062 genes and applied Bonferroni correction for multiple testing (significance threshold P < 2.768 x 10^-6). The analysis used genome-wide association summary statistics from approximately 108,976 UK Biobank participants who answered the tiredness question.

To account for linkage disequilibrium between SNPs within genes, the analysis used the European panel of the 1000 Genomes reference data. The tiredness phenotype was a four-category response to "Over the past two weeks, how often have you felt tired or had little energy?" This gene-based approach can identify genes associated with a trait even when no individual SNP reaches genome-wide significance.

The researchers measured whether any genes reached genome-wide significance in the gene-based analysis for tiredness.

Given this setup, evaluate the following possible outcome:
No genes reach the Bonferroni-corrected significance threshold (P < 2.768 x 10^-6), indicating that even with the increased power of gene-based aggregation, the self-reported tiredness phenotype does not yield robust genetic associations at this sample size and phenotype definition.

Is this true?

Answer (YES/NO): NO